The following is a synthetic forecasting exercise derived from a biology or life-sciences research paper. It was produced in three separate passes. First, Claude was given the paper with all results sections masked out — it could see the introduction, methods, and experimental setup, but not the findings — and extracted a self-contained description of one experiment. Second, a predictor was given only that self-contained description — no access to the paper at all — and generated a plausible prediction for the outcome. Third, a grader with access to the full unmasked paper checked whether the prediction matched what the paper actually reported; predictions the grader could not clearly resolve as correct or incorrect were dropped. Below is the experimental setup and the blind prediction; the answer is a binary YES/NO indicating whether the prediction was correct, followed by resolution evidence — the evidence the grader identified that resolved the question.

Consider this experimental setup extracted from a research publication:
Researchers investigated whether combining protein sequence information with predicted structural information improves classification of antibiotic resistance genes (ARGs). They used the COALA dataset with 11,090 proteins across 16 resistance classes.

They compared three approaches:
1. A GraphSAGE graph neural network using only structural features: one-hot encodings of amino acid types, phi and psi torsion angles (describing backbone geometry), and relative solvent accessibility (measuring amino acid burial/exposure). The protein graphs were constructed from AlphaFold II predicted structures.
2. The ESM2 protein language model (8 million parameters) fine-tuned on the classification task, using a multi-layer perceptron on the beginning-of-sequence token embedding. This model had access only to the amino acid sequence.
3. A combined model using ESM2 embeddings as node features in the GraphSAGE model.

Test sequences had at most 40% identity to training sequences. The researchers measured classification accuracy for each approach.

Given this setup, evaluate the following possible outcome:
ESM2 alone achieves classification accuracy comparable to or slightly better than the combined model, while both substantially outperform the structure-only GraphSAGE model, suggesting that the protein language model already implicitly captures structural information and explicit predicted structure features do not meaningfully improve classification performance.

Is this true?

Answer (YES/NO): NO